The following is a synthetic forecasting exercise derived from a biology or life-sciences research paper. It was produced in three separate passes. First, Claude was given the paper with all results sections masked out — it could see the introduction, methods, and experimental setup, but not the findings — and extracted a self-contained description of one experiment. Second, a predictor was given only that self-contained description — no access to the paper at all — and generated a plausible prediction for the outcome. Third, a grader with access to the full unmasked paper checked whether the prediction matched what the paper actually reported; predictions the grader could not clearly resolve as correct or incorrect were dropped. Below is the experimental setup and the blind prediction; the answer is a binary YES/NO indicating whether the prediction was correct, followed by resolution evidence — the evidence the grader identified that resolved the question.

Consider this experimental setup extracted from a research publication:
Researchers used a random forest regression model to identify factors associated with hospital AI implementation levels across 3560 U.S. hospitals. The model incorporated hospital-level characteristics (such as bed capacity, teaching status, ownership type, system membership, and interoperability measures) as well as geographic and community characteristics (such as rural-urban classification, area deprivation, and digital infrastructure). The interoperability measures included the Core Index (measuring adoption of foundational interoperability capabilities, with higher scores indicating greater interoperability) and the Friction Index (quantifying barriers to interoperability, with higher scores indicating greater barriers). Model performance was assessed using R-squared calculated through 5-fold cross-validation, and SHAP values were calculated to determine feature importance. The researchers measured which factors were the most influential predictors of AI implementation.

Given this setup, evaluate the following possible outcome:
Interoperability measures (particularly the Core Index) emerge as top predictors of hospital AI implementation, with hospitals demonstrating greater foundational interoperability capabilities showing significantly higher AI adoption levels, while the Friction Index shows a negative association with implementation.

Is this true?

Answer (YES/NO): YES